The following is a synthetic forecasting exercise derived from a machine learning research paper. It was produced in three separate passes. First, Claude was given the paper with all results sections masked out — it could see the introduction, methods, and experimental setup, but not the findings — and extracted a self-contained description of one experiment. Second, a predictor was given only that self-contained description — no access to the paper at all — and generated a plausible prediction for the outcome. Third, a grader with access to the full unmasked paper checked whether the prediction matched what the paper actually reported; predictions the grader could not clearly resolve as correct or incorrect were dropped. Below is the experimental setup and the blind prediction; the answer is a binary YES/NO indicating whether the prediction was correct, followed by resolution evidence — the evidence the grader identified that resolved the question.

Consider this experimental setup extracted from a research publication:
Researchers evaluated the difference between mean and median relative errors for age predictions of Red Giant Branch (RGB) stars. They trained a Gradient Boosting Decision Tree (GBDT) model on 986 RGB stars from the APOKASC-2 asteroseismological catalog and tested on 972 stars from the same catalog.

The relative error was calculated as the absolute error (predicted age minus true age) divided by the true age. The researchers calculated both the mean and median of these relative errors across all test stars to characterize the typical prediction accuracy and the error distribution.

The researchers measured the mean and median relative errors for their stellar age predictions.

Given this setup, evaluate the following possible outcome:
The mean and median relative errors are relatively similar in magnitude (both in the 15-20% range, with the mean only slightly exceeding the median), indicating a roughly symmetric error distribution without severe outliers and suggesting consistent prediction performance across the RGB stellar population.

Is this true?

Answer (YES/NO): NO